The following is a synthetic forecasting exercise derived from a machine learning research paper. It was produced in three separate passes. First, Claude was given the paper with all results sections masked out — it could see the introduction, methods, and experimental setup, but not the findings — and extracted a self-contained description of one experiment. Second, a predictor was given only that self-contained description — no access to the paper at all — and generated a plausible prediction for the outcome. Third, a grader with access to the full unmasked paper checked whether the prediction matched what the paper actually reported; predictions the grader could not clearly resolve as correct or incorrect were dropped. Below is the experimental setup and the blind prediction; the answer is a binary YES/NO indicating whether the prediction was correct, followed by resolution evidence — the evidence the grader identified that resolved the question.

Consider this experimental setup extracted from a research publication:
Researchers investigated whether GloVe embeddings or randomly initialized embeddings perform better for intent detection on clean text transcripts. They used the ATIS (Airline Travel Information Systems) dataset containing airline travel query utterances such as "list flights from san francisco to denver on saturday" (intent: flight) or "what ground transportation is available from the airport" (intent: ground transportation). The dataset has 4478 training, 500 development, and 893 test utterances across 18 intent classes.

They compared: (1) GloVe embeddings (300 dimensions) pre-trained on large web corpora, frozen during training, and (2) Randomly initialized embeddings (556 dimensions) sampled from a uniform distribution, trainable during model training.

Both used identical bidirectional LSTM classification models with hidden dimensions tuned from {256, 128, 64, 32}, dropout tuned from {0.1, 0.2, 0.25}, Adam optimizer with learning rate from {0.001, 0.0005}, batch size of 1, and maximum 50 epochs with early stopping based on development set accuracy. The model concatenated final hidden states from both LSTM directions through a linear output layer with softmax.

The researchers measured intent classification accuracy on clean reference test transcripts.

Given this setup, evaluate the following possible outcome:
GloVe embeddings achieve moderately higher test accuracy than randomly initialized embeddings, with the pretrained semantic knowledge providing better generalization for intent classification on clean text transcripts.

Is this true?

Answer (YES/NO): YES